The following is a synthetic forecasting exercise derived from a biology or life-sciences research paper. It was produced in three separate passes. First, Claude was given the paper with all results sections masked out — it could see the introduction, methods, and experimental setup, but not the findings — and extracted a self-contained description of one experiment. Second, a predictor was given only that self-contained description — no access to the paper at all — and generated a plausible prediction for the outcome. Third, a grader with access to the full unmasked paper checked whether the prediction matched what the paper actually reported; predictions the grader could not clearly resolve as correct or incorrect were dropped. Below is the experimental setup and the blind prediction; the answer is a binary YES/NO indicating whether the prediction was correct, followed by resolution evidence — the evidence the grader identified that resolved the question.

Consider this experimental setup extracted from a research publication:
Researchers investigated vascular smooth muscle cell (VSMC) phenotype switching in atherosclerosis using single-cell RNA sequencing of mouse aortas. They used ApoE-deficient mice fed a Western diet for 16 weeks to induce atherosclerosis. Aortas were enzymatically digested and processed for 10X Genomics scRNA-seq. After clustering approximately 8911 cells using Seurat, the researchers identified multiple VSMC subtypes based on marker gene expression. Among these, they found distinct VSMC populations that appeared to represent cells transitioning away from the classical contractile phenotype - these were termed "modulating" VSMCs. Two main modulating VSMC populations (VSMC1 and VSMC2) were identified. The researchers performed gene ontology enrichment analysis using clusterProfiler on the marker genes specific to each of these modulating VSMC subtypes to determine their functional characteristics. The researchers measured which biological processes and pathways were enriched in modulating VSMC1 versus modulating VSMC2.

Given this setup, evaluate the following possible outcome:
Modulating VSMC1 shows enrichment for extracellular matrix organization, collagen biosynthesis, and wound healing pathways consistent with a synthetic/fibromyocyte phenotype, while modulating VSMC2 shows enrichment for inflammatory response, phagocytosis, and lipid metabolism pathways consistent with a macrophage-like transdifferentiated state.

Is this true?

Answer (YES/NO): NO